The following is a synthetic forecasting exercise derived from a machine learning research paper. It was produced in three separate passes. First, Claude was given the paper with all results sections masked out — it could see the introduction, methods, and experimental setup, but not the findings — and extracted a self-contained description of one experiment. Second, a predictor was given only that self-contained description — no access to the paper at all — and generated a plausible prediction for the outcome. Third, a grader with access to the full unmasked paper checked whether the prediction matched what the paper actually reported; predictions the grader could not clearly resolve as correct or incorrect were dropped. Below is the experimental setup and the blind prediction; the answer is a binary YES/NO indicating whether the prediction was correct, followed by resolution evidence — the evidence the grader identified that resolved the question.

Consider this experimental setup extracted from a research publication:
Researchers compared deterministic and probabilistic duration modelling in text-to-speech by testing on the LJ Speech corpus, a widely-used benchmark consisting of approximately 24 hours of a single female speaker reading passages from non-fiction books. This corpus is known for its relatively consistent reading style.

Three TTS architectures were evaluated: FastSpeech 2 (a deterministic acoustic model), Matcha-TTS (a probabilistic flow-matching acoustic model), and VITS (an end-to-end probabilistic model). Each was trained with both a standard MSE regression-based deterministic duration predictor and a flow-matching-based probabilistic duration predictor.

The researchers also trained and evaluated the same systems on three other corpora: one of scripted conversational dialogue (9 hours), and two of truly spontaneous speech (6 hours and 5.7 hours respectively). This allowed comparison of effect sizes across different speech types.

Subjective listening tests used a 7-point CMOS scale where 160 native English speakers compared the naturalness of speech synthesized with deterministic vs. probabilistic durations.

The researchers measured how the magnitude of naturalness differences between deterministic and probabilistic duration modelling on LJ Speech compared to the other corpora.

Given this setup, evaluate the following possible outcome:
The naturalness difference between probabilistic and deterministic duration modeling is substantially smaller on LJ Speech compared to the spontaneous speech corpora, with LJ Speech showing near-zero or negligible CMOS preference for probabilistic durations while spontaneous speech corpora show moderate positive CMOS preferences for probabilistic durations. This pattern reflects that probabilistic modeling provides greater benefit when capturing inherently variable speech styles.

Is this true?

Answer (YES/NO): NO